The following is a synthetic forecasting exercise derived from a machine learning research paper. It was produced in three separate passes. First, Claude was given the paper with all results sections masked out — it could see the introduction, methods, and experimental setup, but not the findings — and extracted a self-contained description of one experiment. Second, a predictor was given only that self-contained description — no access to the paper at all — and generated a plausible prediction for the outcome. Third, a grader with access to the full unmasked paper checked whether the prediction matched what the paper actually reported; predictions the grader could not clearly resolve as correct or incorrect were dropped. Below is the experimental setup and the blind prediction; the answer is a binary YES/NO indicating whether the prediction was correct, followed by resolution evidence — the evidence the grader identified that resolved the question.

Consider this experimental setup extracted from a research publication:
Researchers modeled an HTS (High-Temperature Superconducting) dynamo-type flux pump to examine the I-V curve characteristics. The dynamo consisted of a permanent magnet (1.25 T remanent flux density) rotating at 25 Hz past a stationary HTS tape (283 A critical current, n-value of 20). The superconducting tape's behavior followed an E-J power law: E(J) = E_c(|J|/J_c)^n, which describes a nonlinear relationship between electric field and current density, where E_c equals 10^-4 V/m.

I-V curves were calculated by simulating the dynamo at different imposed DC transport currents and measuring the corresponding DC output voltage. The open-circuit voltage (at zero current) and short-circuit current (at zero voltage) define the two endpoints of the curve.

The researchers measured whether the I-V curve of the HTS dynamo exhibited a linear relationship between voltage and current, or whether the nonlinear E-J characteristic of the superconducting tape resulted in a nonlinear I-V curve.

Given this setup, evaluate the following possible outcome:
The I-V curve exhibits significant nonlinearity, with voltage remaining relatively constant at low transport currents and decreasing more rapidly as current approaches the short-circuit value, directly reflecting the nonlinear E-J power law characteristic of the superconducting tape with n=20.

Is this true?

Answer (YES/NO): NO